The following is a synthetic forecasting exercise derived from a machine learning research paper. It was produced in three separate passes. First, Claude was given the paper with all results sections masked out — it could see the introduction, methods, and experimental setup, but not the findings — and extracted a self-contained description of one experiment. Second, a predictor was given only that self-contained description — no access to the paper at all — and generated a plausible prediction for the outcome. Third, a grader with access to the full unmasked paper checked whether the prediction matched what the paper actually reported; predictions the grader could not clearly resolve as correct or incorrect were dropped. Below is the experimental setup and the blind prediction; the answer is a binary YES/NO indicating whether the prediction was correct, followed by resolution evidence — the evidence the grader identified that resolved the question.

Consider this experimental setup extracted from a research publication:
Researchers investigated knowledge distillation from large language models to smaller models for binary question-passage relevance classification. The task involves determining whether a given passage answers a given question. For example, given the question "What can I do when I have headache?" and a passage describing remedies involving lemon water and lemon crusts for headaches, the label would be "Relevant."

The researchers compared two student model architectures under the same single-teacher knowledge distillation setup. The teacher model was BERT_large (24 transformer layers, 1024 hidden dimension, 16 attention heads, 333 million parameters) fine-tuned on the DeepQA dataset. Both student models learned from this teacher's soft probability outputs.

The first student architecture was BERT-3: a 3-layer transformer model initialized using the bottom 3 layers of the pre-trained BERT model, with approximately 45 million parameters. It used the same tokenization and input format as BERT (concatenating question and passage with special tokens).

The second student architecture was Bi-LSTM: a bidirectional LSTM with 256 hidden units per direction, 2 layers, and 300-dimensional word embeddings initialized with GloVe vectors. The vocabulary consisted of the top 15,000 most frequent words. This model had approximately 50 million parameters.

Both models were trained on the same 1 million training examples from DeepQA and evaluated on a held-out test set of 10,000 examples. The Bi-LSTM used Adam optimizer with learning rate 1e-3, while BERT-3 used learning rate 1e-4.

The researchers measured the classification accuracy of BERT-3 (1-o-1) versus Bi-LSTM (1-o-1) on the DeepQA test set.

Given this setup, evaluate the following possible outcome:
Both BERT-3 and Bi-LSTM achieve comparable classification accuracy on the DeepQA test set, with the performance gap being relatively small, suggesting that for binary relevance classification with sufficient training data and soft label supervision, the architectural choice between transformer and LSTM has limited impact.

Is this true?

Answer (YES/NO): NO